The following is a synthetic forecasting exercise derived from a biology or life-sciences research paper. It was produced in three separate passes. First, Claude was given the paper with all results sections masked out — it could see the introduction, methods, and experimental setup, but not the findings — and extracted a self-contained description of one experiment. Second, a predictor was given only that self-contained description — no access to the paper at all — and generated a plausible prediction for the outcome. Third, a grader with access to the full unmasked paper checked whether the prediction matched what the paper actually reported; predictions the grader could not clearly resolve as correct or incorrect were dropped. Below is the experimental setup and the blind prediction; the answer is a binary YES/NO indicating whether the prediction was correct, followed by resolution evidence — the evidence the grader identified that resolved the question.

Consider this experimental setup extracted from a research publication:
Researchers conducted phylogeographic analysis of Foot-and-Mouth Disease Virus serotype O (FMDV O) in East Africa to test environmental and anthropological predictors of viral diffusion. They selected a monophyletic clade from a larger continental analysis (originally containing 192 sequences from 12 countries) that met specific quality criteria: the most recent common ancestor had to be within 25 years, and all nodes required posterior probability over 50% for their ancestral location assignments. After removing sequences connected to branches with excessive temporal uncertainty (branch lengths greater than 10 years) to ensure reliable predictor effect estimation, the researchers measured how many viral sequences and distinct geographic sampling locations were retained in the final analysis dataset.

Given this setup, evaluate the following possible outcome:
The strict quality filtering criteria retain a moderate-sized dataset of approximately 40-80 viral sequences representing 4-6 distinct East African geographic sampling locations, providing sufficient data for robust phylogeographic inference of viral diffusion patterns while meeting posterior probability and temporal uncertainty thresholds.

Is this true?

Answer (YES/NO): NO